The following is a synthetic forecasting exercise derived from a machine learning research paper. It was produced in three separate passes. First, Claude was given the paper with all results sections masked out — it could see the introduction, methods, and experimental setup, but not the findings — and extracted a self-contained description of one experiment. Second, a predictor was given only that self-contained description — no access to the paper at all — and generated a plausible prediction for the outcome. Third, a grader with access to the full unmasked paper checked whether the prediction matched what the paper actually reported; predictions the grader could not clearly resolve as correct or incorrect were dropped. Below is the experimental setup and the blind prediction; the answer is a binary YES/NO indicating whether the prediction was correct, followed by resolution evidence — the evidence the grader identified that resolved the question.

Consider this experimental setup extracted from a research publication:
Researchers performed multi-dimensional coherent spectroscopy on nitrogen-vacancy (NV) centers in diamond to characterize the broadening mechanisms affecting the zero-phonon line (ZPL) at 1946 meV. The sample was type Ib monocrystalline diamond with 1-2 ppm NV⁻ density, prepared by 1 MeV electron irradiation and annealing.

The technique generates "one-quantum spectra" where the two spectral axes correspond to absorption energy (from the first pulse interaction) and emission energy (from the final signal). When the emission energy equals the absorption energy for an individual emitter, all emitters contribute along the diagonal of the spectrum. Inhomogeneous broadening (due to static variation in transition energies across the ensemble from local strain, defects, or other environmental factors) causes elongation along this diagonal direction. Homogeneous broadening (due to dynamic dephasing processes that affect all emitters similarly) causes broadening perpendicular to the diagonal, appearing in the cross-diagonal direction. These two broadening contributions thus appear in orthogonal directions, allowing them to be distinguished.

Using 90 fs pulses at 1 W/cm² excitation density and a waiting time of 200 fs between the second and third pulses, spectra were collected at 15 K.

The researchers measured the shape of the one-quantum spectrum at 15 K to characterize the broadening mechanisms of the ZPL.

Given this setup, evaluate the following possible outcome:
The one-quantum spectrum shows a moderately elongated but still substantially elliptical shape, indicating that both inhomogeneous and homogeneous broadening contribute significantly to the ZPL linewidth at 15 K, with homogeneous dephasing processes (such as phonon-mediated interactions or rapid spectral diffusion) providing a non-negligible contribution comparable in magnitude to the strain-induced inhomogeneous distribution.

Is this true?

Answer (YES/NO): NO